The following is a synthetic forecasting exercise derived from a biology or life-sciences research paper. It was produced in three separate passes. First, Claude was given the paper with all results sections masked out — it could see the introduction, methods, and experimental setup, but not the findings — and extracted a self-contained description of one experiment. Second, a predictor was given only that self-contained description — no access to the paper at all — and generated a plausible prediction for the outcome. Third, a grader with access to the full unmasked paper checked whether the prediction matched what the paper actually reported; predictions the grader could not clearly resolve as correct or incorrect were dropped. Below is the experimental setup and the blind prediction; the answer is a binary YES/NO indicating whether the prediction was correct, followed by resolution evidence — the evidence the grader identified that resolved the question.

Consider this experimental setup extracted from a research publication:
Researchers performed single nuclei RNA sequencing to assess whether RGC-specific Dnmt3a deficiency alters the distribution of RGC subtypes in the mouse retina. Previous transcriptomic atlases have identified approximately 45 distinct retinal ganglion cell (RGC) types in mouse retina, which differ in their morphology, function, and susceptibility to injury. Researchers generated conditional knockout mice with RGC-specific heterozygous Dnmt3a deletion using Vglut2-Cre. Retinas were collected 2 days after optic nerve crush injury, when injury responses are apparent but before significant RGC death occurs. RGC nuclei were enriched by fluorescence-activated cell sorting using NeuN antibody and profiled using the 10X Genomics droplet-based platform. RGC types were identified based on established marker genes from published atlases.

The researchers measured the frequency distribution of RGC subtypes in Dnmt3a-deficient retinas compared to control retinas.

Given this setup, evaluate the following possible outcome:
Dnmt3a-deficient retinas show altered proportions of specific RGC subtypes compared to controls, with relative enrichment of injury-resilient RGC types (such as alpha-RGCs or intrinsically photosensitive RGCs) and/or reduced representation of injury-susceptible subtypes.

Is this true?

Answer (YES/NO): YES